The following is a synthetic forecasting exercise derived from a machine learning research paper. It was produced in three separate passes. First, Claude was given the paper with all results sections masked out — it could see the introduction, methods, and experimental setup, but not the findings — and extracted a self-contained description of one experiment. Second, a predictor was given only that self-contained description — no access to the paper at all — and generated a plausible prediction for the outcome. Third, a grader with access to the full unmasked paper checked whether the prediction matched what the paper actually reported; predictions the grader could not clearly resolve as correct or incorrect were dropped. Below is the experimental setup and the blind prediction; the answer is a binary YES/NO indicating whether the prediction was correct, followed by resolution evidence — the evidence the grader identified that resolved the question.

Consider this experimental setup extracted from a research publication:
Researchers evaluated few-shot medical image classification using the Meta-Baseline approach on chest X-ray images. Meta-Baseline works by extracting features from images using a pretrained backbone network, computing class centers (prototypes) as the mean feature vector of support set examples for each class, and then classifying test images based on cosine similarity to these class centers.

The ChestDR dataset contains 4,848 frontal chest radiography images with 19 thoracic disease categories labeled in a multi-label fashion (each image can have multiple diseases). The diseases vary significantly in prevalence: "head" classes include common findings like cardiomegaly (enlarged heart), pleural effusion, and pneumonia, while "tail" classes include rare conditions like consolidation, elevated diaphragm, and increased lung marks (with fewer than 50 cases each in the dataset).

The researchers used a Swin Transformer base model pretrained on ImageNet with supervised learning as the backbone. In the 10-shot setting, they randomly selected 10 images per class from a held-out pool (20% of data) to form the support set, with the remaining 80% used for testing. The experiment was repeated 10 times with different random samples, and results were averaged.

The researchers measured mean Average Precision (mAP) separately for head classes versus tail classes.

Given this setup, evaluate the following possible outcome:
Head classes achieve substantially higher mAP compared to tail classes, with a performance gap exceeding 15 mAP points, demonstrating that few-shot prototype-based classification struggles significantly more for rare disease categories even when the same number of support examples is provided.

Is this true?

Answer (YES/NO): NO